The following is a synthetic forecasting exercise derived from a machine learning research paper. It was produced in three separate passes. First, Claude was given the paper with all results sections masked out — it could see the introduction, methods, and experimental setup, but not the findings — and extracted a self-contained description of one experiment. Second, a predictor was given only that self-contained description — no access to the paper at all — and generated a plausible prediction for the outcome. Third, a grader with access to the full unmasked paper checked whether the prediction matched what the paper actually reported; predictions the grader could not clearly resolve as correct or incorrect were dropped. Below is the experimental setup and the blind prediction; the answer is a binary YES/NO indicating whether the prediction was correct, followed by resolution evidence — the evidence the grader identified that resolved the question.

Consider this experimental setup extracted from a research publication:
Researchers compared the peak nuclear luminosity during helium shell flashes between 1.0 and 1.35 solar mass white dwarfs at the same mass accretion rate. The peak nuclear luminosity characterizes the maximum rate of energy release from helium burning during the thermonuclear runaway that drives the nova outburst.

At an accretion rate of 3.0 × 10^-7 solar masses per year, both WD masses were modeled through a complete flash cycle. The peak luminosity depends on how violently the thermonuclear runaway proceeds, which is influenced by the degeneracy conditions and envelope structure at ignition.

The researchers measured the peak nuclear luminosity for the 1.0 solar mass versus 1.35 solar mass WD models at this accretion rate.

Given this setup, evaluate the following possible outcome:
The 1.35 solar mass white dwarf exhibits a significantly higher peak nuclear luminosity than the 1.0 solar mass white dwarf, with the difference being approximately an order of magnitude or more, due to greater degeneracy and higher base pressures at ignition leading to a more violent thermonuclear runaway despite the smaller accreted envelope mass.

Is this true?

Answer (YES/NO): NO